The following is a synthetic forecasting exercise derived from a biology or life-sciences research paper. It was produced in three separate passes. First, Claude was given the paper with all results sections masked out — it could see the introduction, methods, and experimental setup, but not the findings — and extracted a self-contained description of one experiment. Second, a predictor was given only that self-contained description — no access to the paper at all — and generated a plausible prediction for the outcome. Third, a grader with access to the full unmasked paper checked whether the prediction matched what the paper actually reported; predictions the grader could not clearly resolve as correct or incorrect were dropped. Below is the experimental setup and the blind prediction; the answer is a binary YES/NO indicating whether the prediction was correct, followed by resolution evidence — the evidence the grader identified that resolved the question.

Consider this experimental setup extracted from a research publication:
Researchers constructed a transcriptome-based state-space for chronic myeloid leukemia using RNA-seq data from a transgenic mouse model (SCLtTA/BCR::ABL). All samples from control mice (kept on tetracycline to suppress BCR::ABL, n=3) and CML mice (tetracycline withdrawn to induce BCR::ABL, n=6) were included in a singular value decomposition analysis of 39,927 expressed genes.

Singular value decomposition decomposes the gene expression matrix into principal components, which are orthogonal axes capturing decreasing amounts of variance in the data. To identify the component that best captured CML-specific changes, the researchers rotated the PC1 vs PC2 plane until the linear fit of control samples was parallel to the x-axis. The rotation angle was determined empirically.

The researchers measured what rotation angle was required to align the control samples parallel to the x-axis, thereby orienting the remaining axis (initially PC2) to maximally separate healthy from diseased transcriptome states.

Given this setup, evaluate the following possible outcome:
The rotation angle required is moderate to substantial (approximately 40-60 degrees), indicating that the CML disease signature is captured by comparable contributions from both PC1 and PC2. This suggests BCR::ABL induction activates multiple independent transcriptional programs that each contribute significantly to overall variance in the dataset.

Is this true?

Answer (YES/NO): NO